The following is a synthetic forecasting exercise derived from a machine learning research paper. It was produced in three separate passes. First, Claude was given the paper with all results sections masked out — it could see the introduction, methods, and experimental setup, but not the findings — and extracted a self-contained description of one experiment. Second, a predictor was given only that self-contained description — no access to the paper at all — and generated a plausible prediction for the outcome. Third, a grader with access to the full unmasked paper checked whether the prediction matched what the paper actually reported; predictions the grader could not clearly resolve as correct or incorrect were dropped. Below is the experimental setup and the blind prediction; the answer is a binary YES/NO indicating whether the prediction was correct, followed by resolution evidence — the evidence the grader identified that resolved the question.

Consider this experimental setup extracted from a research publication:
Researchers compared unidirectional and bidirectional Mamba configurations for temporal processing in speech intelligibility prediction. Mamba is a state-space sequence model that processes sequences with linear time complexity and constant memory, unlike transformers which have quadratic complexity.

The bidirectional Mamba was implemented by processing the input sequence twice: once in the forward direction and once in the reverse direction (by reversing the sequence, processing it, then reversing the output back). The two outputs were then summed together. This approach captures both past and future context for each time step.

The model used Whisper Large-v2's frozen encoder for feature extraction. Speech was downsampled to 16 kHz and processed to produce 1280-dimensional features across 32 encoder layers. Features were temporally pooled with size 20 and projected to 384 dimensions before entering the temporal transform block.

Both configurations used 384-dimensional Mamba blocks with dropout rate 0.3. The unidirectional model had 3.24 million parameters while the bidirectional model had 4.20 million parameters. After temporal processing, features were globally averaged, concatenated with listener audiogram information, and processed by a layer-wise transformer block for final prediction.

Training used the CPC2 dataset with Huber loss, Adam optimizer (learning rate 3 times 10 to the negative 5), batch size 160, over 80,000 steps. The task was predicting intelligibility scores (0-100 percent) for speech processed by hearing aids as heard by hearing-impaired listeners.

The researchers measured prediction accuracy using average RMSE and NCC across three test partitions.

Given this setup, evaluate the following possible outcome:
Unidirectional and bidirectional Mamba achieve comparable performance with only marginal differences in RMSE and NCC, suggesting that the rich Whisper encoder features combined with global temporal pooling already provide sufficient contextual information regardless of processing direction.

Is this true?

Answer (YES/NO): YES